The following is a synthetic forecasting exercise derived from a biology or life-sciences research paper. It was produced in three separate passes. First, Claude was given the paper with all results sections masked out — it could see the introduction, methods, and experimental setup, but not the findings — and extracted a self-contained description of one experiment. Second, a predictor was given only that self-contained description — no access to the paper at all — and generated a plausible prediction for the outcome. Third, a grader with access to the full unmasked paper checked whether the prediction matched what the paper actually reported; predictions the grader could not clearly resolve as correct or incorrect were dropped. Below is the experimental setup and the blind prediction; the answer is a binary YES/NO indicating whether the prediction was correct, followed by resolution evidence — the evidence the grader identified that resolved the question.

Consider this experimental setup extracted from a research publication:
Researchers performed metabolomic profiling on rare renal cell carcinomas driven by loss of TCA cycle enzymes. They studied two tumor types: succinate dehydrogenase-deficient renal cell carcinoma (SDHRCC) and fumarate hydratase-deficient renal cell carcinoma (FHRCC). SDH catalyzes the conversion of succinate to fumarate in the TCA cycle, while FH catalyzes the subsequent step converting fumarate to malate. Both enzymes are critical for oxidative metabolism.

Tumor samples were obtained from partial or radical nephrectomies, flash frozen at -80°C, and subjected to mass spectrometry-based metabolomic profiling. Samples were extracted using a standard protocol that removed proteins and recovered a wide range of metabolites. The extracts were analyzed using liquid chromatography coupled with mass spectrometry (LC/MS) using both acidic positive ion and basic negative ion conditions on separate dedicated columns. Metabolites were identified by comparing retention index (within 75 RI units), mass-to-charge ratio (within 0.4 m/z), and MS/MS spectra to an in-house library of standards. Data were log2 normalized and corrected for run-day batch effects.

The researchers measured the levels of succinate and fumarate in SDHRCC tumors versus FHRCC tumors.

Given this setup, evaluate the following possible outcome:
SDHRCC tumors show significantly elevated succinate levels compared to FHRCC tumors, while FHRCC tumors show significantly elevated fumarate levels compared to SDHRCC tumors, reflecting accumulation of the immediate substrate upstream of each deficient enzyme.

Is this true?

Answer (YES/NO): YES